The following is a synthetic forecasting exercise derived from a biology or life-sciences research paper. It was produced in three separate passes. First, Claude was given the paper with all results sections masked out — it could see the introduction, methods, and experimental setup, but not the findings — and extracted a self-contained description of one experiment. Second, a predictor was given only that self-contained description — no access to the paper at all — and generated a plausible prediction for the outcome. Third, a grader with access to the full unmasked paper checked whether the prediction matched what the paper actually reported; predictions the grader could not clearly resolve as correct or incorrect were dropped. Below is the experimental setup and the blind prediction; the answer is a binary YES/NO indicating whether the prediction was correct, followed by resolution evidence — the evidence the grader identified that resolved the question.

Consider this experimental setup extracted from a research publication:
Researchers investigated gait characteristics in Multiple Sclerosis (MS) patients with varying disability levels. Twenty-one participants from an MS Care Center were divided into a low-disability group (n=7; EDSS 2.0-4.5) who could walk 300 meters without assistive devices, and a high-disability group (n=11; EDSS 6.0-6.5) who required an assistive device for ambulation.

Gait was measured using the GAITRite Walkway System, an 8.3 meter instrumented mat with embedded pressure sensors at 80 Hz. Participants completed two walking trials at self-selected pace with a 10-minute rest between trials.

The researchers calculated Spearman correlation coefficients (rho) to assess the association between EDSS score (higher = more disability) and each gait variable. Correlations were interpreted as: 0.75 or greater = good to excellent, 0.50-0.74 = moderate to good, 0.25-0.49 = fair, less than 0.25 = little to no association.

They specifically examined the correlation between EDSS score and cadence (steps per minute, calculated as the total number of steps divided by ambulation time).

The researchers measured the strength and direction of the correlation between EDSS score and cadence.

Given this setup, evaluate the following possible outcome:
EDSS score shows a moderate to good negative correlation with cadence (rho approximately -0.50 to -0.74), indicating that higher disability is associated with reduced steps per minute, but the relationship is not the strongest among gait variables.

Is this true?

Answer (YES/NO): YES